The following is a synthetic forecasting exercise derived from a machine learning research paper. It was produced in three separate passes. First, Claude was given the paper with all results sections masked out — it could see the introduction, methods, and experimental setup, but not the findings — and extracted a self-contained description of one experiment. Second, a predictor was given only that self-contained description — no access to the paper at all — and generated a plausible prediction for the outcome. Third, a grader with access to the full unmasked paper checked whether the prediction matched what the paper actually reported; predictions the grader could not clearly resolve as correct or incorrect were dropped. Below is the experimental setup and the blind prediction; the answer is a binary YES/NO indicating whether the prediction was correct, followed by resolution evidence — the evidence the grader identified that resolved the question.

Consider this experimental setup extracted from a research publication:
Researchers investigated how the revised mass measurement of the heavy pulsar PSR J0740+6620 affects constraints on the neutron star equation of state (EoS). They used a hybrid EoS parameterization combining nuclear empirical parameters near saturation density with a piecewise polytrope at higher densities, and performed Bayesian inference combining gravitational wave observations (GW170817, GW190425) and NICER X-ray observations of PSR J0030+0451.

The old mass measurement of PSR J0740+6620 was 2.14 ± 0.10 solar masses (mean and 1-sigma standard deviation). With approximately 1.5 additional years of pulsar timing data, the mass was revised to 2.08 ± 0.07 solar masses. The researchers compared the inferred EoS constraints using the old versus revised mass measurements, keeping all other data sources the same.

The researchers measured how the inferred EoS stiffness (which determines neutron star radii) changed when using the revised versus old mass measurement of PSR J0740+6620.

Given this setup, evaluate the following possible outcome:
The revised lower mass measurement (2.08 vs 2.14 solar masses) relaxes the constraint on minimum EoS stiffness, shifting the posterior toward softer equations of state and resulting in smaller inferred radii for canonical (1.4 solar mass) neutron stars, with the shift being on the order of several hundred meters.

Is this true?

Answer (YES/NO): NO